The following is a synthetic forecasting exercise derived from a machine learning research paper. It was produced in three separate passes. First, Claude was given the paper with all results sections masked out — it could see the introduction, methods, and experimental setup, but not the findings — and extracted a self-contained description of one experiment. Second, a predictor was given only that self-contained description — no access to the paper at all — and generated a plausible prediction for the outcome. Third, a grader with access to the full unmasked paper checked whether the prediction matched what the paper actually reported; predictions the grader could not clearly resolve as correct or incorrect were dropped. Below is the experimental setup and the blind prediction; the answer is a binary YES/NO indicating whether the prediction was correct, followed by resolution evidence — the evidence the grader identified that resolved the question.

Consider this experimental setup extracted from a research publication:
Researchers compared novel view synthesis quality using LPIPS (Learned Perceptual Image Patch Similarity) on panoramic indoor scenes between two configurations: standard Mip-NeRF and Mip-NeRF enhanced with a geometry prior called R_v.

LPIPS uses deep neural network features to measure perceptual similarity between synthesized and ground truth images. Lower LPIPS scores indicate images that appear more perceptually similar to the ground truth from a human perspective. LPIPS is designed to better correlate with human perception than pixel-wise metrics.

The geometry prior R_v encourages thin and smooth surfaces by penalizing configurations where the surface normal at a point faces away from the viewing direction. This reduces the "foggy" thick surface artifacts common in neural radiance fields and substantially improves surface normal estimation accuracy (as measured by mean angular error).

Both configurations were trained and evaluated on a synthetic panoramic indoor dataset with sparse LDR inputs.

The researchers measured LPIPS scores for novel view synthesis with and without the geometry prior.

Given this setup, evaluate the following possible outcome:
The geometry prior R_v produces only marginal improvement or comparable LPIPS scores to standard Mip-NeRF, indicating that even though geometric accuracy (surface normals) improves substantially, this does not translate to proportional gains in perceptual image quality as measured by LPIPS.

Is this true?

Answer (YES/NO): YES